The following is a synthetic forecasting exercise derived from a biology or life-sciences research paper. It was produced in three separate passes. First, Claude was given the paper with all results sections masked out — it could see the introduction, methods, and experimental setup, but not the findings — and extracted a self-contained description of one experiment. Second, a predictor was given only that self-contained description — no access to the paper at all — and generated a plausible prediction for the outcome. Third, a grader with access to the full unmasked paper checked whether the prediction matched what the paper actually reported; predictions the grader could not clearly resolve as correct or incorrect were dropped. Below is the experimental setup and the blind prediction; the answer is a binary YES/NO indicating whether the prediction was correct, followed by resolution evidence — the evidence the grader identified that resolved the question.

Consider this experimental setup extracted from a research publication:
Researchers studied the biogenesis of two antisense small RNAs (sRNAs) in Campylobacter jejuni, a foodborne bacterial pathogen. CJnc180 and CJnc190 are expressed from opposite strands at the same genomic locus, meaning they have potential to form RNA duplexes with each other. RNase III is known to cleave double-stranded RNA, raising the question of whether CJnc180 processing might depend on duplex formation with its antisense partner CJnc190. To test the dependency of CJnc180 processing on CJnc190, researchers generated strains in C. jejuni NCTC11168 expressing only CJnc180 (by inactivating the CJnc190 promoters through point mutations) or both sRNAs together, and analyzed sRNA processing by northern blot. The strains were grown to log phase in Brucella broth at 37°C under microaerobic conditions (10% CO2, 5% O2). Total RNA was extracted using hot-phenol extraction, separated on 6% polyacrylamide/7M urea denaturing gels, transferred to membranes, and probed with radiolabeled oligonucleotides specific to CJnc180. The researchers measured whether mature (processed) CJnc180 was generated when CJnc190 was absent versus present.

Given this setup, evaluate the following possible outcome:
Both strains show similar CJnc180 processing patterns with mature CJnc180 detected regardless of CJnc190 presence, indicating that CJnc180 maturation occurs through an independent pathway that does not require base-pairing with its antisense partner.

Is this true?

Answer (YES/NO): NO